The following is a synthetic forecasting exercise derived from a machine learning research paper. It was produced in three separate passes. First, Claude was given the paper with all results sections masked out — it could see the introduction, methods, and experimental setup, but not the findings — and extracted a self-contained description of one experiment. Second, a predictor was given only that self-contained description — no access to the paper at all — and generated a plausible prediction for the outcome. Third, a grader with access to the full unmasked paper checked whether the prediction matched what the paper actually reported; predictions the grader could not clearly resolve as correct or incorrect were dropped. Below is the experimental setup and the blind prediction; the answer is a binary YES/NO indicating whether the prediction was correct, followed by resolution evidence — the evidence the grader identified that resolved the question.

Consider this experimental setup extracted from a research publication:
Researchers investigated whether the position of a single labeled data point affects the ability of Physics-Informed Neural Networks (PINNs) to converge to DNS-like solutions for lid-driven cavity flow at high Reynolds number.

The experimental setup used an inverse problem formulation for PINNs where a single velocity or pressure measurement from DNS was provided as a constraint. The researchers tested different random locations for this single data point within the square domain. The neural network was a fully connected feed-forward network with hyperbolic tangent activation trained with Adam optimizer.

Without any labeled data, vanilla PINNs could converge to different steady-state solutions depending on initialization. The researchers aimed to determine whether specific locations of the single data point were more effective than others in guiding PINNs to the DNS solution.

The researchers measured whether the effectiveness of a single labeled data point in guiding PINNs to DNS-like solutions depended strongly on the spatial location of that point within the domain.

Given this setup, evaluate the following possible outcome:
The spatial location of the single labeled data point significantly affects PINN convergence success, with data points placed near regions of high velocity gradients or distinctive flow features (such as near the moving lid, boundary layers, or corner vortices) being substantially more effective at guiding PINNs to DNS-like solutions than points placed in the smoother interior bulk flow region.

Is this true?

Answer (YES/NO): NO